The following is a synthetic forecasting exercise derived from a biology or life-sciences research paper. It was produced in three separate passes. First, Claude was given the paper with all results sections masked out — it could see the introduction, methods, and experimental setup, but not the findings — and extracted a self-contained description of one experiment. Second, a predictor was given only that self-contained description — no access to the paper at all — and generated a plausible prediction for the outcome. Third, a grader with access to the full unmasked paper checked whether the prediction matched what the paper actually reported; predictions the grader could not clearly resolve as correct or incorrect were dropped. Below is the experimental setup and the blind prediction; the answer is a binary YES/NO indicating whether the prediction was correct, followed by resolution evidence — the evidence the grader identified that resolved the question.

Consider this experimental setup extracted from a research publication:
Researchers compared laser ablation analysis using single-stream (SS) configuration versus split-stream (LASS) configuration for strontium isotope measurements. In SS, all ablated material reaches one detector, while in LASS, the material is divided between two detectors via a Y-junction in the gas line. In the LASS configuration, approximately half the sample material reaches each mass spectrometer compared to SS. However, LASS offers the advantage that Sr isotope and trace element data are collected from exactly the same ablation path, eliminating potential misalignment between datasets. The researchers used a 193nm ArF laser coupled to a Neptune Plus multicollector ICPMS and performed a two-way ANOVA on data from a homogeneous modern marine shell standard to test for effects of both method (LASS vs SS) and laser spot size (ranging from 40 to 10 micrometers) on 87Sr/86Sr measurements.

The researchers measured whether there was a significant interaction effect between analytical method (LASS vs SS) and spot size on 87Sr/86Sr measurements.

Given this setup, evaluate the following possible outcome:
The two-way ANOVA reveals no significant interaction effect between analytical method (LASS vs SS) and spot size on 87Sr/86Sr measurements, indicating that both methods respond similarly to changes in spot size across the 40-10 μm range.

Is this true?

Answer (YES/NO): NO